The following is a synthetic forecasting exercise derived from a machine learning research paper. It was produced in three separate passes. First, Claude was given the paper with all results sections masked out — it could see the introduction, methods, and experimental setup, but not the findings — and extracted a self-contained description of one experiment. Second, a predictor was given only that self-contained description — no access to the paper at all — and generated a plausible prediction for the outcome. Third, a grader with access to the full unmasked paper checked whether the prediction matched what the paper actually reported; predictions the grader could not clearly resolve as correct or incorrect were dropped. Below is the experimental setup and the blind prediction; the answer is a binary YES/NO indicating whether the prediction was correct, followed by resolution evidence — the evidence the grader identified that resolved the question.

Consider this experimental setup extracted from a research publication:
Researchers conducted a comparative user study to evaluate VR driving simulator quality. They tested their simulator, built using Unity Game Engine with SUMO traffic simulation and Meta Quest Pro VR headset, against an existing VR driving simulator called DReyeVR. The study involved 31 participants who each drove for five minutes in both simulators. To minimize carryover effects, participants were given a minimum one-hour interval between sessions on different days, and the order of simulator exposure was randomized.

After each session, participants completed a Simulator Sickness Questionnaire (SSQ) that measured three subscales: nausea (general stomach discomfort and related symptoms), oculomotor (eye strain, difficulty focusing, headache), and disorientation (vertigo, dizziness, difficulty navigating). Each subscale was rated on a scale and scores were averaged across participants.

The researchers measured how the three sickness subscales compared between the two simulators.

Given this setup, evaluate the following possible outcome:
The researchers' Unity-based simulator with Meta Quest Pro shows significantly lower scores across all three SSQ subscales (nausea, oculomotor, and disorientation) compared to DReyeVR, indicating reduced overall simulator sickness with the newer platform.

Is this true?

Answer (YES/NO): NO